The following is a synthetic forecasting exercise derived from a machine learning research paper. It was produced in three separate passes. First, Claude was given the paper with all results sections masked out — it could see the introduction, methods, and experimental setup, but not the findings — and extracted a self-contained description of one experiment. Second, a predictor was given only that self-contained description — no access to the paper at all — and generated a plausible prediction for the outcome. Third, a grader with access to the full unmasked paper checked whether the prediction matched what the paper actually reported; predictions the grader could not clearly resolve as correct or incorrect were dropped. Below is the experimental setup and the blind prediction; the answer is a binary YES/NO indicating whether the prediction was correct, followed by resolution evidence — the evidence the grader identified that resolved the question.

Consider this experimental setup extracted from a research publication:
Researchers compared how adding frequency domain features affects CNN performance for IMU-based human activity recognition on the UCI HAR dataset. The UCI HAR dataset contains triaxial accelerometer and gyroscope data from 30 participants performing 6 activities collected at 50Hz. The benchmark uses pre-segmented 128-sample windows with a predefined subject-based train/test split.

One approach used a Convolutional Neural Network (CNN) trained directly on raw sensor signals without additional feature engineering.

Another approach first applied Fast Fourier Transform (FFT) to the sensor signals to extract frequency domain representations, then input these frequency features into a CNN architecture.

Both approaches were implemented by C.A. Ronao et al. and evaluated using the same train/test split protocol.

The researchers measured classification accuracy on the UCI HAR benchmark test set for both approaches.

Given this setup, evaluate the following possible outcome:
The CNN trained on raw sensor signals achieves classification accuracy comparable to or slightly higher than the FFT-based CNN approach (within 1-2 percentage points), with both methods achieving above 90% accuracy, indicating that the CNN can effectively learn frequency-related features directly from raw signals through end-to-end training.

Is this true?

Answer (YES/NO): NO